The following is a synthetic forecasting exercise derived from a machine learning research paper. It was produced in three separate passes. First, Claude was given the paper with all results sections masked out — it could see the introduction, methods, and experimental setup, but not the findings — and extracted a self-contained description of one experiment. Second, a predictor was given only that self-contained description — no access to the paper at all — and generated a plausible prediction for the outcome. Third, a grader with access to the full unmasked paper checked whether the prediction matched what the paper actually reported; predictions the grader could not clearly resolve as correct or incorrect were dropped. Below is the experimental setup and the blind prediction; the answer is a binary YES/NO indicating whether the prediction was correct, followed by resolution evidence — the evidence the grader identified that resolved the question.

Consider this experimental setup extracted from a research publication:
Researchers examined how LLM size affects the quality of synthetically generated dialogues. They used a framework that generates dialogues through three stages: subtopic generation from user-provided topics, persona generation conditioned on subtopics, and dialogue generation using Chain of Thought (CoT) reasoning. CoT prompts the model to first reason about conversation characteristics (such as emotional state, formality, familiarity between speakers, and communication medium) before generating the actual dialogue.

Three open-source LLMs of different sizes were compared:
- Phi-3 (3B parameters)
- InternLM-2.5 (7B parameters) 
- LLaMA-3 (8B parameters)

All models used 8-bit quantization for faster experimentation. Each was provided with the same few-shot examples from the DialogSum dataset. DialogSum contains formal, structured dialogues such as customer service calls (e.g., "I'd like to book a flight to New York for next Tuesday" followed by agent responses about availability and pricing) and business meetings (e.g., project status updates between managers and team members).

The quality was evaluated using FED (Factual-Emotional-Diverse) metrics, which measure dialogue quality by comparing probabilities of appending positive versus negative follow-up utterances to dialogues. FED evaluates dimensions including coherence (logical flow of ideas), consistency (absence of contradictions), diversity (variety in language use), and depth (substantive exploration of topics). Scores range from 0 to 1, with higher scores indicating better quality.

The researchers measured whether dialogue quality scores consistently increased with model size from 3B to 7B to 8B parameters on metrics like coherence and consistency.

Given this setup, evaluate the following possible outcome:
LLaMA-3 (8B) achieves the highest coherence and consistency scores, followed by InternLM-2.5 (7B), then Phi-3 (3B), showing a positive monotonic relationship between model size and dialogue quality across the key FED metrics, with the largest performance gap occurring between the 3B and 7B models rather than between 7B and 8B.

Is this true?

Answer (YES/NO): NO